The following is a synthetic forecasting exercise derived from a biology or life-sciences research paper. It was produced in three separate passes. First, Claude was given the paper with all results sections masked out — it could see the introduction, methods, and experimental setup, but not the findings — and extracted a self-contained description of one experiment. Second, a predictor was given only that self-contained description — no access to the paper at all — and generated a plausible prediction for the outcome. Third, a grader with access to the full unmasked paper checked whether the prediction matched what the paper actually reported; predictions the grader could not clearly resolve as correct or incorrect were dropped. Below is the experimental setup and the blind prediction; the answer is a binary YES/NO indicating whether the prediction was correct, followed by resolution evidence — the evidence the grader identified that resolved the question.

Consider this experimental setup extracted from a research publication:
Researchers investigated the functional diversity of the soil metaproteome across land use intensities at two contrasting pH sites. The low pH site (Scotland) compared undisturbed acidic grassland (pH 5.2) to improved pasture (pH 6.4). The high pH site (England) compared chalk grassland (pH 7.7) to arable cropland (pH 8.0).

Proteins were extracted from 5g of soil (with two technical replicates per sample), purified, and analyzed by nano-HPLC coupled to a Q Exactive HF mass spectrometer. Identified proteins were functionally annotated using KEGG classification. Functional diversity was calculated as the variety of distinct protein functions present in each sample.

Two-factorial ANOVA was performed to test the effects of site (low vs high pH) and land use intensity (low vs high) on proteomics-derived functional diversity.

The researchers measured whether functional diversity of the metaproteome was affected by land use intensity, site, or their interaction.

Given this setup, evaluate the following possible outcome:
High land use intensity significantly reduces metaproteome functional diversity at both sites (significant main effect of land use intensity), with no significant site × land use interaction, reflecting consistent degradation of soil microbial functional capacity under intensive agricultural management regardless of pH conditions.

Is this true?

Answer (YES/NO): NO